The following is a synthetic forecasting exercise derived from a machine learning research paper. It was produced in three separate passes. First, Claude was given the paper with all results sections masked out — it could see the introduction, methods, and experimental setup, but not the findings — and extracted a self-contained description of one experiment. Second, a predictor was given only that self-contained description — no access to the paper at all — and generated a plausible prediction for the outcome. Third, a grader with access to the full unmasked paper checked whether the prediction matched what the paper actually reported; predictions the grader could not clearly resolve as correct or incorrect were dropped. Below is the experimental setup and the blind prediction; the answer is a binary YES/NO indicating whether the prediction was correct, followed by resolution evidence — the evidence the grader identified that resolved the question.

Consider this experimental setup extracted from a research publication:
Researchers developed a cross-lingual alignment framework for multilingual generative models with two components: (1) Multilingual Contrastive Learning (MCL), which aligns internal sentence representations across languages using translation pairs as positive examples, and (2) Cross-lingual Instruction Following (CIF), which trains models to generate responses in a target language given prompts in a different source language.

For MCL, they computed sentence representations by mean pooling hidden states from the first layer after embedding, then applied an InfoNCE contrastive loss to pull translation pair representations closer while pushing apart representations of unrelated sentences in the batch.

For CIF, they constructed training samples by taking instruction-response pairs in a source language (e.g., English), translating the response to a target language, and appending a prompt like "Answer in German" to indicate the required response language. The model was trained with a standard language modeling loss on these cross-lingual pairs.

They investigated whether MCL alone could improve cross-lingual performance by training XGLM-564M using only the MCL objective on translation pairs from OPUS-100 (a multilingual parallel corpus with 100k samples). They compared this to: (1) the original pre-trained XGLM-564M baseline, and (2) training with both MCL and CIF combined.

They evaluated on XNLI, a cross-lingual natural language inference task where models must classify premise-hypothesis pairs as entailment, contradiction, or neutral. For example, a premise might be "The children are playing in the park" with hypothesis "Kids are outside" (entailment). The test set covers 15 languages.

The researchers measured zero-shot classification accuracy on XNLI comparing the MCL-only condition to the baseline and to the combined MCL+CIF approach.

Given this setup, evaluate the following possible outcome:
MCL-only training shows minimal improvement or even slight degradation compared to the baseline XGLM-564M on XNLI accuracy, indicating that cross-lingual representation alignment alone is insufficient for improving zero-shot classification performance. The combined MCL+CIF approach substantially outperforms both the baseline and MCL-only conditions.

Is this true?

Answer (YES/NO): YES